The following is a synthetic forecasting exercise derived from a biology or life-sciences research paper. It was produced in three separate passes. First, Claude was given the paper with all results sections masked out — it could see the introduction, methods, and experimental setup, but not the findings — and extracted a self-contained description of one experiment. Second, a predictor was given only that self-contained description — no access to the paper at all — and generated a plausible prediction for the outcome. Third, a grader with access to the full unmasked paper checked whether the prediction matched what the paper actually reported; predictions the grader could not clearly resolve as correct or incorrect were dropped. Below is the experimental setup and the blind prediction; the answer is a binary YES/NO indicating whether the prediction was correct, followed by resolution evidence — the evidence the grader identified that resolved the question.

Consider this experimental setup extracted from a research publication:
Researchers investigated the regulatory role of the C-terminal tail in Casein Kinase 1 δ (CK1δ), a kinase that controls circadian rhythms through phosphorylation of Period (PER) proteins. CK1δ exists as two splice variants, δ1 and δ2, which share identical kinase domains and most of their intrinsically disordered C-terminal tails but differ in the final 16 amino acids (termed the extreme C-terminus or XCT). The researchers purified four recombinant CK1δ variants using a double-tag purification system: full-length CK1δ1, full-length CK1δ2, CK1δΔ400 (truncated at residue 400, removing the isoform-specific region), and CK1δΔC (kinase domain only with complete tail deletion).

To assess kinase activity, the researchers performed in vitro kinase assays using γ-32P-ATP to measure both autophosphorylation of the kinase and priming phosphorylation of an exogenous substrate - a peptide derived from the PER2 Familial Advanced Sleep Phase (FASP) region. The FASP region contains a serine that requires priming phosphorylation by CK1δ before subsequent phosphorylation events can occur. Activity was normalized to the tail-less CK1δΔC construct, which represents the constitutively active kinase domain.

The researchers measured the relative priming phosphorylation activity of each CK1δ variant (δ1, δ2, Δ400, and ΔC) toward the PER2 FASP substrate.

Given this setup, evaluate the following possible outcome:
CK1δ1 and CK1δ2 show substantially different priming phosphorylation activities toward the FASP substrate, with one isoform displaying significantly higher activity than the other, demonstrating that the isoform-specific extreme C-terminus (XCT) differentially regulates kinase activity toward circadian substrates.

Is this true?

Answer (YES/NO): NO